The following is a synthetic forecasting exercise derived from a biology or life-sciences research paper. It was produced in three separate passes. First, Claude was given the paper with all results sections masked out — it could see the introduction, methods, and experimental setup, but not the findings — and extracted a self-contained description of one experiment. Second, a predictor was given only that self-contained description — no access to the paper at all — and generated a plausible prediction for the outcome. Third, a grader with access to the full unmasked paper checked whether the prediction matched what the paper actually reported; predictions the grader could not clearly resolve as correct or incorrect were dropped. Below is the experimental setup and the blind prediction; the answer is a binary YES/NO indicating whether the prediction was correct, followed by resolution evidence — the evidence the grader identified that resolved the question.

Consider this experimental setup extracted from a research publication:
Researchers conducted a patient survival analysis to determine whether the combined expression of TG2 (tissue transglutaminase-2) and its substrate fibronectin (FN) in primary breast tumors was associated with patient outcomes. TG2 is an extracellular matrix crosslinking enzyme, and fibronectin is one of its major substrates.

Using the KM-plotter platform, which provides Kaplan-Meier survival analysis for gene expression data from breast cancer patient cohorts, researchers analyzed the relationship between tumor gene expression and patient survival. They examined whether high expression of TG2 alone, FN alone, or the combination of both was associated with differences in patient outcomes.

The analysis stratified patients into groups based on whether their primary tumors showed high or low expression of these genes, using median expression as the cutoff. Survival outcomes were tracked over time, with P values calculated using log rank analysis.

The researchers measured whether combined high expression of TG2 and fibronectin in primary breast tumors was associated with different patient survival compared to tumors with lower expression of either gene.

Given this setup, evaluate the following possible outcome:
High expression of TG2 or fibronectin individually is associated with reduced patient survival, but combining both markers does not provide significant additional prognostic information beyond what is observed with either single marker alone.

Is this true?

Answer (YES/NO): NO